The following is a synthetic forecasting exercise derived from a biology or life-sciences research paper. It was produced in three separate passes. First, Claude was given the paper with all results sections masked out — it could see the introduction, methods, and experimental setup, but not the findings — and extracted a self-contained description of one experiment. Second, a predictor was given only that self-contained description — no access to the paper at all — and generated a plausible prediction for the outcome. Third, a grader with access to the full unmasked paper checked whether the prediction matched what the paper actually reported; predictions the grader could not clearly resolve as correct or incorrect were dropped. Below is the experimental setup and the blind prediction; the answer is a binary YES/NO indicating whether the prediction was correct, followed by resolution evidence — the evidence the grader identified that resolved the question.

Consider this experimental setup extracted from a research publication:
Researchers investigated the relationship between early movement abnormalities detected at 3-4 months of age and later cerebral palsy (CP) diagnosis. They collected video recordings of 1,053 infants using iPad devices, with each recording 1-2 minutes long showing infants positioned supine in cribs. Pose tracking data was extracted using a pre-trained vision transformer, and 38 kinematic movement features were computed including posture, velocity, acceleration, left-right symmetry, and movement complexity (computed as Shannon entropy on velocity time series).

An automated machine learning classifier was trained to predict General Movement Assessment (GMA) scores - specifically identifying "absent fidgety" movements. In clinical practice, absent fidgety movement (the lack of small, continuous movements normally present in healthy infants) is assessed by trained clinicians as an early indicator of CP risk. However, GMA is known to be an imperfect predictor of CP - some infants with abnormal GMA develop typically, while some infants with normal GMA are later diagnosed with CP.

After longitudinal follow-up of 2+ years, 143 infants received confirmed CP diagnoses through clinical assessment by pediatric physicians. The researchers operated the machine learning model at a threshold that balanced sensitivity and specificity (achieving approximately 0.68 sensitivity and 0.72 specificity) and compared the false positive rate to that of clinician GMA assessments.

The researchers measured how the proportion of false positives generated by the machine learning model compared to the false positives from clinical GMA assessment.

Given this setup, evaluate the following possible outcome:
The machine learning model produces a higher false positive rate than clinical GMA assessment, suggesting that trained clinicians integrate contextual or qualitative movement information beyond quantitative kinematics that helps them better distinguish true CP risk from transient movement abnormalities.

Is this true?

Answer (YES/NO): YES